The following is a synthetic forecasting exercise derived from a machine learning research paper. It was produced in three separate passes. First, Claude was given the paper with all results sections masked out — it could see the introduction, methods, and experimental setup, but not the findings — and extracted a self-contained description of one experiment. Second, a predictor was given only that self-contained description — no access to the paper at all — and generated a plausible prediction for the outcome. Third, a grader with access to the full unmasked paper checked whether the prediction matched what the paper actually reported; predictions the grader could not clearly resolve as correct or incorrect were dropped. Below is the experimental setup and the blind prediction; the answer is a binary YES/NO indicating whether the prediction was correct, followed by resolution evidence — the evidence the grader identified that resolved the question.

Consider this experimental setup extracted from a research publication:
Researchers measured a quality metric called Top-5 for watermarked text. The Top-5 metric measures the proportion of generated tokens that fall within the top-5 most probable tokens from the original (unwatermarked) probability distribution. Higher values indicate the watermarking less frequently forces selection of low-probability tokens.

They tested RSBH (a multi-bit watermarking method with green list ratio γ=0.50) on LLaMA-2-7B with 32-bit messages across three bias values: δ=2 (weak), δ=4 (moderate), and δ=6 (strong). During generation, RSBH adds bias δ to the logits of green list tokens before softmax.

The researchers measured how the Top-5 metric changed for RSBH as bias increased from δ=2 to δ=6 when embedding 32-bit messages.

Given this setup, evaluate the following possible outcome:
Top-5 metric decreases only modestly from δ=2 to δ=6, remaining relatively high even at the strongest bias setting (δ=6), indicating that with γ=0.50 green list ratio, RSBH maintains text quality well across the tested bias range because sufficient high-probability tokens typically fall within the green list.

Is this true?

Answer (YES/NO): YES